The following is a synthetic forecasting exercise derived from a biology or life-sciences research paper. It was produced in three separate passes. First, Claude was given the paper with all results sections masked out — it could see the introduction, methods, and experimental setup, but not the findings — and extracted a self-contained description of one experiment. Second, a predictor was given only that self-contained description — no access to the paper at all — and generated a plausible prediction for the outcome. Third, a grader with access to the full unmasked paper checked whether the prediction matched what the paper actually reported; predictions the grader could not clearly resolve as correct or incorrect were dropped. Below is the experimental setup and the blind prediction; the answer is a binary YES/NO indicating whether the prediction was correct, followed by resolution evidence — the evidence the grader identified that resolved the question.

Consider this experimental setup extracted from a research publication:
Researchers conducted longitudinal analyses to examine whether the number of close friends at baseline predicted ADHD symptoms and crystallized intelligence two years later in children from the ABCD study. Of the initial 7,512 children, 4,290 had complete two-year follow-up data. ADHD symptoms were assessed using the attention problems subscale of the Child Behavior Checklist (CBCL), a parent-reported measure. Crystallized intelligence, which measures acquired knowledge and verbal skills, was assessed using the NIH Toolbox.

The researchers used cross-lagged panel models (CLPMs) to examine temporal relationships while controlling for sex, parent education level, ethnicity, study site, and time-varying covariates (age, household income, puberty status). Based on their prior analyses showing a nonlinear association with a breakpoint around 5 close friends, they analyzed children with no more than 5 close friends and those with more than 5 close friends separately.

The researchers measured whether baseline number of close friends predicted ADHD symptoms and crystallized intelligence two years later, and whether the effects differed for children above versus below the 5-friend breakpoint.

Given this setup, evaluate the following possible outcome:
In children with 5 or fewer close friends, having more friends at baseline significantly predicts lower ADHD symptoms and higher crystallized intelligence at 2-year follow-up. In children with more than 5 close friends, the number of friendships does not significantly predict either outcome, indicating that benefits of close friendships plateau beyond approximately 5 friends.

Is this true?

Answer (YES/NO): NO